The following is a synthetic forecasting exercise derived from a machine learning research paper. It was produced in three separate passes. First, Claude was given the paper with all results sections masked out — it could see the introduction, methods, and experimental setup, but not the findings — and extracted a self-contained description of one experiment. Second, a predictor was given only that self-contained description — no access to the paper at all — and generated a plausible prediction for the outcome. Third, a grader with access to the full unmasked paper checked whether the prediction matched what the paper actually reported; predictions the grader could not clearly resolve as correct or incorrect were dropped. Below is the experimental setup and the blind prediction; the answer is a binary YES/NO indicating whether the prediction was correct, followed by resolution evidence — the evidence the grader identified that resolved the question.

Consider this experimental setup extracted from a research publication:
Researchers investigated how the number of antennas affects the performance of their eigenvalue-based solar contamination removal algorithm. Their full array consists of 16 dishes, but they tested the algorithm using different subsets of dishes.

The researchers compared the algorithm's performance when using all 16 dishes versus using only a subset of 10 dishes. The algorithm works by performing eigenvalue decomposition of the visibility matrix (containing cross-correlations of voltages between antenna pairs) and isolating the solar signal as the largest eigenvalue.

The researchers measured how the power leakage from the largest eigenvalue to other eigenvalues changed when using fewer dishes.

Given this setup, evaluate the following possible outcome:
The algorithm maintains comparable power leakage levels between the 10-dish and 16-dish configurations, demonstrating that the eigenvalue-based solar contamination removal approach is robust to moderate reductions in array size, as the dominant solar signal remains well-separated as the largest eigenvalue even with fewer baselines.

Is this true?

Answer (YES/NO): NO